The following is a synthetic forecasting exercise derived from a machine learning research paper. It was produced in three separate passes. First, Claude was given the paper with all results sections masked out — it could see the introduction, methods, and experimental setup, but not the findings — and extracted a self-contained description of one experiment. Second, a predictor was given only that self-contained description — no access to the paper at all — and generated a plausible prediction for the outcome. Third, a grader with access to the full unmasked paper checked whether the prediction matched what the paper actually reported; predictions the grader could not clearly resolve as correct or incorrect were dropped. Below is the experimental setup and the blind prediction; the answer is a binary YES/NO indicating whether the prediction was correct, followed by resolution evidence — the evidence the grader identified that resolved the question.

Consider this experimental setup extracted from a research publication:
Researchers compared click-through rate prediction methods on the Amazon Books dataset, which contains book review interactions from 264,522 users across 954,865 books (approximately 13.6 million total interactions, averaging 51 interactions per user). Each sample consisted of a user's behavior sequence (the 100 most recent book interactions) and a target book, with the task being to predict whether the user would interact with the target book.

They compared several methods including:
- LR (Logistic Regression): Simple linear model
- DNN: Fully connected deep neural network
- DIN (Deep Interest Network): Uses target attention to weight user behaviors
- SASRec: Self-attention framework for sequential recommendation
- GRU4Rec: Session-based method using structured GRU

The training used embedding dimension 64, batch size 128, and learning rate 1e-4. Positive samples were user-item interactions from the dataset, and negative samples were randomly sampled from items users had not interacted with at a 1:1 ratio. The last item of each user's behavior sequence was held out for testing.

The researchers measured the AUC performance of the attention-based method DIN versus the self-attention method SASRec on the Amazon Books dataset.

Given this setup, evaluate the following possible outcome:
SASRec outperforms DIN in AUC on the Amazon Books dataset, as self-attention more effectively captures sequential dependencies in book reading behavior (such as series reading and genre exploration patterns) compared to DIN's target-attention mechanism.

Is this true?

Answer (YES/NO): YES